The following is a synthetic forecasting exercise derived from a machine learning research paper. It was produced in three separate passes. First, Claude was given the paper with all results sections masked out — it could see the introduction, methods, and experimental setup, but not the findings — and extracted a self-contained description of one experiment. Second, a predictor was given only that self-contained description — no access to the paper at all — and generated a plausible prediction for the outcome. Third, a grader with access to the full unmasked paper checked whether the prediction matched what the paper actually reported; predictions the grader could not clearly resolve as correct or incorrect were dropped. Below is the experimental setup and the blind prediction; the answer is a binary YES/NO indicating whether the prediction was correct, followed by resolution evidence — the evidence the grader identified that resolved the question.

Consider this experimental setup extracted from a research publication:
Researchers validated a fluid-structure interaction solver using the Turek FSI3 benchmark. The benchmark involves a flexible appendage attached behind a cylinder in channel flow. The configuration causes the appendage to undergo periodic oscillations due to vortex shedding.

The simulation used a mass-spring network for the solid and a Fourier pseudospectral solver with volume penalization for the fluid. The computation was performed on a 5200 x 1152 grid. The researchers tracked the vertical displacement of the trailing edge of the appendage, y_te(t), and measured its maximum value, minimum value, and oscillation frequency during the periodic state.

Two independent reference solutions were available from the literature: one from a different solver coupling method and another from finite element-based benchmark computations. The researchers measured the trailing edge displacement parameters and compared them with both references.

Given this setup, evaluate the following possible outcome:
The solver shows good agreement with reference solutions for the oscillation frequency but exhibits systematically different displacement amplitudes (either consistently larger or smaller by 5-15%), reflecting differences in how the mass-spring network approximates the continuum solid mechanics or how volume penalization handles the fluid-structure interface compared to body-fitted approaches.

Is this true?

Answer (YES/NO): NO